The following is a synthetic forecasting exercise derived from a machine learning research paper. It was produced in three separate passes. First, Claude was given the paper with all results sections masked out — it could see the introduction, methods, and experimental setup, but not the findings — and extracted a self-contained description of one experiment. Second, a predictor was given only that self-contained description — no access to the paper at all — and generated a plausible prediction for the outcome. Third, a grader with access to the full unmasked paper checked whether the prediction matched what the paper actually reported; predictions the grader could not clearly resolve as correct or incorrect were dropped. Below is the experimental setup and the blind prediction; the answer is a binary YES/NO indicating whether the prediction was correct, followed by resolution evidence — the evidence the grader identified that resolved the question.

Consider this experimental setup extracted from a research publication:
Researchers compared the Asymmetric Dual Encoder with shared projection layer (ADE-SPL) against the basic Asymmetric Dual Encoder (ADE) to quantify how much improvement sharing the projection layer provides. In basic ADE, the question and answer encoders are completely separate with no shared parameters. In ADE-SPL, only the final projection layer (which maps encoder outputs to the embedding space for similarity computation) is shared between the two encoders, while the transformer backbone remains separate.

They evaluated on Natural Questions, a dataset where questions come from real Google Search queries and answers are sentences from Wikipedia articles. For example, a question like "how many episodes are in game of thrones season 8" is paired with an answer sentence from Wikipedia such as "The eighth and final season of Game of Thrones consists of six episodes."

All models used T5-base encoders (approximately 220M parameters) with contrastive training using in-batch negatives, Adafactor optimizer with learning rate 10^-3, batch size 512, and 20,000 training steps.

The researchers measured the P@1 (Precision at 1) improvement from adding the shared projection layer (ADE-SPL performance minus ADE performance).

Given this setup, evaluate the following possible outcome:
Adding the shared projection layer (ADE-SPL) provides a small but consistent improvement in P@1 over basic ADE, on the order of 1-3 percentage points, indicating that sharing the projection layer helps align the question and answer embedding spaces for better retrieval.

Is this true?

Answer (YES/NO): YES